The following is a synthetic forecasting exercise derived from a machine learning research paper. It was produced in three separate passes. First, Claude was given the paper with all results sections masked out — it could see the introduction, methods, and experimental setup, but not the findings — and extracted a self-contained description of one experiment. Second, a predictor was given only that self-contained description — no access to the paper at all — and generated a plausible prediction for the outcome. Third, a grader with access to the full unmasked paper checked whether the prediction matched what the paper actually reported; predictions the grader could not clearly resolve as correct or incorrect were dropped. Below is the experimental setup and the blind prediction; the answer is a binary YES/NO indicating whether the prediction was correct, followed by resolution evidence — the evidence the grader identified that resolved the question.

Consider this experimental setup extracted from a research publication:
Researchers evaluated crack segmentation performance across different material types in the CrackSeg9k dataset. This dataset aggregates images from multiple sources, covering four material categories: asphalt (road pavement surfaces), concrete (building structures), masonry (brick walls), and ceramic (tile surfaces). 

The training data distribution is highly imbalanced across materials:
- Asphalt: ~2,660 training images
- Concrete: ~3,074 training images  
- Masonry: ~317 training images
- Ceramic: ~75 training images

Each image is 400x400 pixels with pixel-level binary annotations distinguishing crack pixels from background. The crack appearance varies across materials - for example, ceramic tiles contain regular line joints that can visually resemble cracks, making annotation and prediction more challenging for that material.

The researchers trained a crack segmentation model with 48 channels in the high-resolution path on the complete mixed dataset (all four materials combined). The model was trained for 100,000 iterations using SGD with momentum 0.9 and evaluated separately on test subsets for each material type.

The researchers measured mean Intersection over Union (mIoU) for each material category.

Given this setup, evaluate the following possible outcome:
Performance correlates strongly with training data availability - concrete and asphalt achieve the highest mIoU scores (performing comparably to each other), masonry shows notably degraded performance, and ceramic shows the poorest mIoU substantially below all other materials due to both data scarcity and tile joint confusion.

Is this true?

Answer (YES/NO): NO